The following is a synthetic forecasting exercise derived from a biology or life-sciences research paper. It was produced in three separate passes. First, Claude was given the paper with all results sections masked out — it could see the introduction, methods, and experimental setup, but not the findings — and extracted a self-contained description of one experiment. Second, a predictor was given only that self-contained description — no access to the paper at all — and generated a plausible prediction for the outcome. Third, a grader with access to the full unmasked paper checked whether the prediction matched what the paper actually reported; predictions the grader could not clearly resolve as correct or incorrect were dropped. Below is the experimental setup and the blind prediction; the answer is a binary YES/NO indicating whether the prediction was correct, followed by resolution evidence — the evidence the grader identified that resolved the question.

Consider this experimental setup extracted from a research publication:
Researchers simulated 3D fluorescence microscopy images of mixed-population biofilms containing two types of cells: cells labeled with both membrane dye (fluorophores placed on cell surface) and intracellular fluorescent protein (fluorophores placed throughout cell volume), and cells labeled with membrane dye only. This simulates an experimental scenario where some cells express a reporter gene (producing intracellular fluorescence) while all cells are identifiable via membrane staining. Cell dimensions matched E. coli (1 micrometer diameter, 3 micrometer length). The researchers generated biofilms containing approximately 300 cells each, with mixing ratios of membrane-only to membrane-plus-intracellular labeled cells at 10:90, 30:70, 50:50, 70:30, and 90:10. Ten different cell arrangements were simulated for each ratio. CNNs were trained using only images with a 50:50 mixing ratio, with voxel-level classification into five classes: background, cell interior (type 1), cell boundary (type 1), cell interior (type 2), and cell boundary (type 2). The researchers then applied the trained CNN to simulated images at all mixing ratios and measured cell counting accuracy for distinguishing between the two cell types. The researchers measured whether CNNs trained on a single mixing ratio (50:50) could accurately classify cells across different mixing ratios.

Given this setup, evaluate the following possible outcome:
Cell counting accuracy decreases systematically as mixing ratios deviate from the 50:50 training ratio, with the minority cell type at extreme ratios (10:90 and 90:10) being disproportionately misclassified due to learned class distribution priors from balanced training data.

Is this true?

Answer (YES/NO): NO